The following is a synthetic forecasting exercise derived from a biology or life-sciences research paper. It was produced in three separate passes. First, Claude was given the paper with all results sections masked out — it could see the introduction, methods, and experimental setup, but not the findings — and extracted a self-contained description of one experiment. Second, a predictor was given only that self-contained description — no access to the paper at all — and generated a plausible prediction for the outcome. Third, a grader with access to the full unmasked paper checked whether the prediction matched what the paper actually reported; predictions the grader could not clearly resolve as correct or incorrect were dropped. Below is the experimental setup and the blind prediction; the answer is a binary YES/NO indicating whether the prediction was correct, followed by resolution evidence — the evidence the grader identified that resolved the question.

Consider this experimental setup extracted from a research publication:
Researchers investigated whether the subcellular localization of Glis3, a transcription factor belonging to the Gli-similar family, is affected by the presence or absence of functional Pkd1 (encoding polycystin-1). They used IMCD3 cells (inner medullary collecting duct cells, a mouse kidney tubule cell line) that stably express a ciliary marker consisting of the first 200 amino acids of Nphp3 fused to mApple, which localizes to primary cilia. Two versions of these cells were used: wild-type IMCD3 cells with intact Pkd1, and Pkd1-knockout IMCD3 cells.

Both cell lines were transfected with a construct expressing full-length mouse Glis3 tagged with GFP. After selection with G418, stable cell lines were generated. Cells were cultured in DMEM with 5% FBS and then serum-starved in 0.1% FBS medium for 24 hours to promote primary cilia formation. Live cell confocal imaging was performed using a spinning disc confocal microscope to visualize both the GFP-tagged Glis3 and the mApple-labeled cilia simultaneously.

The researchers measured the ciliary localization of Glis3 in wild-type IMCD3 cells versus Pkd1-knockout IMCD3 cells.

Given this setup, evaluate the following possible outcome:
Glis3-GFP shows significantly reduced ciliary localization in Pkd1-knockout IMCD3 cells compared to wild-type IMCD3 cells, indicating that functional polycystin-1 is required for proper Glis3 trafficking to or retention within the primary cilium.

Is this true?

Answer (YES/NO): NO